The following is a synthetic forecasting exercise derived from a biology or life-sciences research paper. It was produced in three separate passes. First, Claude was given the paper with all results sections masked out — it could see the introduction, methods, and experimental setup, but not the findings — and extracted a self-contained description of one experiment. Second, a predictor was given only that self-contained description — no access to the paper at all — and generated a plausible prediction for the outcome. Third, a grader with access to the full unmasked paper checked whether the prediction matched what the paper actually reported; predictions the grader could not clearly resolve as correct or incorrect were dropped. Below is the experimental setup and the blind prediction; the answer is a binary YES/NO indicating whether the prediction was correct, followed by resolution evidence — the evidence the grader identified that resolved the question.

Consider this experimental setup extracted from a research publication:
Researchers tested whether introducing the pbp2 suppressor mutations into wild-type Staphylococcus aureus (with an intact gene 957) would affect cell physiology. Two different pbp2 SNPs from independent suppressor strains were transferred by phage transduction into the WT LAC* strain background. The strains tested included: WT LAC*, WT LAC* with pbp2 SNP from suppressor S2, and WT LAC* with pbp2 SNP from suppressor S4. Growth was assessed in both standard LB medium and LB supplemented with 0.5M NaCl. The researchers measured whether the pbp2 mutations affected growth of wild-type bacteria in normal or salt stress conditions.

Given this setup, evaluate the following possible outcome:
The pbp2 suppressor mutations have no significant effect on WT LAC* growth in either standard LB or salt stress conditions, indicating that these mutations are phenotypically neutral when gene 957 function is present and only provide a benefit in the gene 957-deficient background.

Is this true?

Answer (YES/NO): NO